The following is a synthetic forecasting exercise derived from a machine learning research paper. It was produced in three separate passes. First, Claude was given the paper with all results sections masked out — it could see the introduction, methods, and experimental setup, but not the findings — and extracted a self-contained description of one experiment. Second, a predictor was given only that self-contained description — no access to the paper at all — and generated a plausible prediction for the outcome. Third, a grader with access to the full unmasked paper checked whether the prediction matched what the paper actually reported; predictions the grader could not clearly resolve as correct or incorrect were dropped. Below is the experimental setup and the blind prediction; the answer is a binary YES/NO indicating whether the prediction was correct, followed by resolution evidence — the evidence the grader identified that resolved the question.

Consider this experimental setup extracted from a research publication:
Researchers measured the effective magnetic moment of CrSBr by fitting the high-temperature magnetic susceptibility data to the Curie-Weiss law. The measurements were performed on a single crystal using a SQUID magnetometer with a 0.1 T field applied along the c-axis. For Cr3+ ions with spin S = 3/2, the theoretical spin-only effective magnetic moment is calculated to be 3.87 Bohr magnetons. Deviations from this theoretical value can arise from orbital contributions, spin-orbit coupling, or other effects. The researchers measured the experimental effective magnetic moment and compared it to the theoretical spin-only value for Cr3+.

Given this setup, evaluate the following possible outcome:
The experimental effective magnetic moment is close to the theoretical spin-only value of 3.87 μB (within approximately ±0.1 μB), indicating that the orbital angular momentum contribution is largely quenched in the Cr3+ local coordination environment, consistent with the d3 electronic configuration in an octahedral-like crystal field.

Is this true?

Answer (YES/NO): NO